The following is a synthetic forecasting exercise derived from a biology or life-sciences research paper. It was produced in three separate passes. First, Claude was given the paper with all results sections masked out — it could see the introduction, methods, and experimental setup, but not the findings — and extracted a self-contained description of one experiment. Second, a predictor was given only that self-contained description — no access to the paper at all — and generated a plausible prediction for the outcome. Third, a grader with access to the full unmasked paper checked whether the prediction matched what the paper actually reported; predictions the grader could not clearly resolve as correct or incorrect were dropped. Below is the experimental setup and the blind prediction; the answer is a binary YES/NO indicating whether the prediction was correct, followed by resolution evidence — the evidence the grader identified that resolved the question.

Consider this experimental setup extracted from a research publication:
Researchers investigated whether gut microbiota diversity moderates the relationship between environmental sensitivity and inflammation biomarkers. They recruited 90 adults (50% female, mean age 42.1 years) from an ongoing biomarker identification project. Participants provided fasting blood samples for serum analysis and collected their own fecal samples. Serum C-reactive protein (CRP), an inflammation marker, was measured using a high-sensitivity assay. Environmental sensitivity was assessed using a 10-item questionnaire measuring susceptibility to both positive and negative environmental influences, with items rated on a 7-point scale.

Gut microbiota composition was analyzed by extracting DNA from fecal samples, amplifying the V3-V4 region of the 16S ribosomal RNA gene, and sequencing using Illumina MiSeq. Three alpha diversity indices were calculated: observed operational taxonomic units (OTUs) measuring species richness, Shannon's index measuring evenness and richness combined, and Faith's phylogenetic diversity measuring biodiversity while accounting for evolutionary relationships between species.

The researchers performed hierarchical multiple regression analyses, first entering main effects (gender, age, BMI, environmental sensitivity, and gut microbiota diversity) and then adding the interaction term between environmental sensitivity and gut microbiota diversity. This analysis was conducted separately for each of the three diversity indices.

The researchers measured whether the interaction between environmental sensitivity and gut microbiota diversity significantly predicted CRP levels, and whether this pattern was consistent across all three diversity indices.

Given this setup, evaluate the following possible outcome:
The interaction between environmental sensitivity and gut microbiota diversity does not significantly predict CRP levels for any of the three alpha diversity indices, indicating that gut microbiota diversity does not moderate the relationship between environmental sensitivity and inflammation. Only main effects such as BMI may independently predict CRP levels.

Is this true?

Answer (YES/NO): NO